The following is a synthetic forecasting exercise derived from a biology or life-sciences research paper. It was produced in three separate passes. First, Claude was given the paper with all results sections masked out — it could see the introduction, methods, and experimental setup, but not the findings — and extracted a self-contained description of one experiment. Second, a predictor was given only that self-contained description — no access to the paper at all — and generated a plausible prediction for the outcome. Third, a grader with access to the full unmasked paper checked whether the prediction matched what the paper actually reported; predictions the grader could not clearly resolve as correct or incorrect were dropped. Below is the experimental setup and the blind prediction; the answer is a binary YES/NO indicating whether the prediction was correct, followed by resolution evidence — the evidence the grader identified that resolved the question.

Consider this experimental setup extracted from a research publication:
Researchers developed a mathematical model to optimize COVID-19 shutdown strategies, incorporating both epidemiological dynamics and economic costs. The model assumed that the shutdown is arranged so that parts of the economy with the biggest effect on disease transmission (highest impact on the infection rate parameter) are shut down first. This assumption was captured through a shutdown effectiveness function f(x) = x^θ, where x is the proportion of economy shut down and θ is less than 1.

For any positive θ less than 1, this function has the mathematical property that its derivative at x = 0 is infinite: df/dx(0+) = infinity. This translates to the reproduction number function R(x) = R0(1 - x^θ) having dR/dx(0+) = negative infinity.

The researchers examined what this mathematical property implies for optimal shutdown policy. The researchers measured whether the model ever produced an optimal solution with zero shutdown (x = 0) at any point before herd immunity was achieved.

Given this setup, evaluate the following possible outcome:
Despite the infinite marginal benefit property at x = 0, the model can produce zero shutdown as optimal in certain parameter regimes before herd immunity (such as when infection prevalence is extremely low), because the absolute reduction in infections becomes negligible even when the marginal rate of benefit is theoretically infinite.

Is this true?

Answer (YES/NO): NO